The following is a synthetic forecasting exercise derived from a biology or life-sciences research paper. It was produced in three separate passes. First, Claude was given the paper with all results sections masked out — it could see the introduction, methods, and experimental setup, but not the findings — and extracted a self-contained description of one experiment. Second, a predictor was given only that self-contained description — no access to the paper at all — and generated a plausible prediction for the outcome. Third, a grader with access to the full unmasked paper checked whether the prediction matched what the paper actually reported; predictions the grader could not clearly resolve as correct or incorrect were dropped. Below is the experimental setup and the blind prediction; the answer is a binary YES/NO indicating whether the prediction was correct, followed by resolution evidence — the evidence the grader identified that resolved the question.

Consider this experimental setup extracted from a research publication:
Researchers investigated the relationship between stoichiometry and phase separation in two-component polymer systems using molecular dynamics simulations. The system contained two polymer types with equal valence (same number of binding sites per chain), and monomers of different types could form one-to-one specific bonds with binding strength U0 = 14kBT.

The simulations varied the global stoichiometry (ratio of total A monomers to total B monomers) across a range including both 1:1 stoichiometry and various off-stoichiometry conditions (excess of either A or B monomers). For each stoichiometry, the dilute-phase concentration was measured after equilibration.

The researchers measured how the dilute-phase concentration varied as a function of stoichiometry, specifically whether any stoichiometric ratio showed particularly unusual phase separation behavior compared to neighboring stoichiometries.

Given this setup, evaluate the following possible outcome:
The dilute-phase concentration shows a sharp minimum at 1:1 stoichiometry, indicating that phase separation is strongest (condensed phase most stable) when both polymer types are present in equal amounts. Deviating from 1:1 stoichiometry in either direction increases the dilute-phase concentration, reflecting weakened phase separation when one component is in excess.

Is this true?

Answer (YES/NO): NO